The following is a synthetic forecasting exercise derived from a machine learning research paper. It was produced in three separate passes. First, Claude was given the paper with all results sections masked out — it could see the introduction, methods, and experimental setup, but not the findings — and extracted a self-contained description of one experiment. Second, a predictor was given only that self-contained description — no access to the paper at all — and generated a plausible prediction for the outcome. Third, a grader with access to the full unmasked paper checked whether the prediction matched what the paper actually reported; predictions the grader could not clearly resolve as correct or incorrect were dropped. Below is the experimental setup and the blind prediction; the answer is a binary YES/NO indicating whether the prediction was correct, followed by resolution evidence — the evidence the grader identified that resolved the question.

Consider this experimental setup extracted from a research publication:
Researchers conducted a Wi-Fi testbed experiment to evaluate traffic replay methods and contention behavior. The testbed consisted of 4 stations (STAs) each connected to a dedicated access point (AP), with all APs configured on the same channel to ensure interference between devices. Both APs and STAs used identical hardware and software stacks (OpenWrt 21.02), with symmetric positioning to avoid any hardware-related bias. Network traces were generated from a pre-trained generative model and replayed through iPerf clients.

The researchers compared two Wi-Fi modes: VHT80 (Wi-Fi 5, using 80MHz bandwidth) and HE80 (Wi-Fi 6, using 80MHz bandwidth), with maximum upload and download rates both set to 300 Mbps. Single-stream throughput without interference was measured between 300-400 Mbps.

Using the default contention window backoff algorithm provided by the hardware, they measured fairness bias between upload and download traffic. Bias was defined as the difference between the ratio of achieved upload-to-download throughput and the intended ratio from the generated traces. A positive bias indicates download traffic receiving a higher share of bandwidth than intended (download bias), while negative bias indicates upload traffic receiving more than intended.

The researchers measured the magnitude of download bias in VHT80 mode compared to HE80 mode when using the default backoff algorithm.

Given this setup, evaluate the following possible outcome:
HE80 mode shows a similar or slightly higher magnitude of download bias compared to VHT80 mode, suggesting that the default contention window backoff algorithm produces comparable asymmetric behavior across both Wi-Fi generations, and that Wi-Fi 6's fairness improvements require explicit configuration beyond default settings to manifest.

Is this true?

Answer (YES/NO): NO